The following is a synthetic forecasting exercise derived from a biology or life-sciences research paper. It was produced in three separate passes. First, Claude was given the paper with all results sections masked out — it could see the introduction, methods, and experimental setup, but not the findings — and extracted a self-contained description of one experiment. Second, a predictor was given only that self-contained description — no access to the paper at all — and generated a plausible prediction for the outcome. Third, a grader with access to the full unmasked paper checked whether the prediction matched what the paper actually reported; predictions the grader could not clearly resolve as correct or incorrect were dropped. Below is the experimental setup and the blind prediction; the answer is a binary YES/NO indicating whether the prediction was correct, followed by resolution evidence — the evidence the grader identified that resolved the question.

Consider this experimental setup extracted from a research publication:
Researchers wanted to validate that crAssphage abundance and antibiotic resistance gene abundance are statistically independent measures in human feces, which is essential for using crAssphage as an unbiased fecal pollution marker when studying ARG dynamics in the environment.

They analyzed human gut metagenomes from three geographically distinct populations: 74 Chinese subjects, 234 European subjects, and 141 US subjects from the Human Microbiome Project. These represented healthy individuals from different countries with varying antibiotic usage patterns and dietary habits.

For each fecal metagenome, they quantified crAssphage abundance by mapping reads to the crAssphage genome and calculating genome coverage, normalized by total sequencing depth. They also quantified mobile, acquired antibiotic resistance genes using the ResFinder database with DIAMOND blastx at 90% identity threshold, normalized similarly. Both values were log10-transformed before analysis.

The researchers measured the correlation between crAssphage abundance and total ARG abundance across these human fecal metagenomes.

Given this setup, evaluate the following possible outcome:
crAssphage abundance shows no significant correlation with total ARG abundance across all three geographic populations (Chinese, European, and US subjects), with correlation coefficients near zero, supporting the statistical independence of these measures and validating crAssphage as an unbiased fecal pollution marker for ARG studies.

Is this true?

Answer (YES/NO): NO